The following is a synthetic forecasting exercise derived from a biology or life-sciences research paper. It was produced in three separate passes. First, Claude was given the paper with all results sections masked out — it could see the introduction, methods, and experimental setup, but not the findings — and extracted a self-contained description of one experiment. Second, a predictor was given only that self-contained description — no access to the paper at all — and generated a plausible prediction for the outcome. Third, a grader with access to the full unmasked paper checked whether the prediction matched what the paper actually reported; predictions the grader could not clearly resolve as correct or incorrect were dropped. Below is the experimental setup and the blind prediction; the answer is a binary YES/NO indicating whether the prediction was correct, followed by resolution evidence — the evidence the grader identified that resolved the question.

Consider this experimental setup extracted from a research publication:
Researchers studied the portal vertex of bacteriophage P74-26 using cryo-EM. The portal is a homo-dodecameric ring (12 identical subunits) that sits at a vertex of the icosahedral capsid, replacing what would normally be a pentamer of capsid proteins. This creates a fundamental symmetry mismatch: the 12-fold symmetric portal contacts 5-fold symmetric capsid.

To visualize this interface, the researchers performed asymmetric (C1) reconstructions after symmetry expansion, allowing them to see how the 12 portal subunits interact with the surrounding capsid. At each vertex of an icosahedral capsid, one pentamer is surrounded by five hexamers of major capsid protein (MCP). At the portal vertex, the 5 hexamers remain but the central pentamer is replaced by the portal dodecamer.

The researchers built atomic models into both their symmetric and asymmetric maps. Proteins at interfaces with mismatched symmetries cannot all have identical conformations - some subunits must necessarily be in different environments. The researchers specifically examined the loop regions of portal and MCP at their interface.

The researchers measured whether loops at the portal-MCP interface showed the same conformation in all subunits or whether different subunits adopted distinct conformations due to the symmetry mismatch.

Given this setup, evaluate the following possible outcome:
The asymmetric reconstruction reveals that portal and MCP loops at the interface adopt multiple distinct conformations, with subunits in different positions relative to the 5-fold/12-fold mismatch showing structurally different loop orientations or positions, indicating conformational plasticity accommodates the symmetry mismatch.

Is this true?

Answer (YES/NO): YES